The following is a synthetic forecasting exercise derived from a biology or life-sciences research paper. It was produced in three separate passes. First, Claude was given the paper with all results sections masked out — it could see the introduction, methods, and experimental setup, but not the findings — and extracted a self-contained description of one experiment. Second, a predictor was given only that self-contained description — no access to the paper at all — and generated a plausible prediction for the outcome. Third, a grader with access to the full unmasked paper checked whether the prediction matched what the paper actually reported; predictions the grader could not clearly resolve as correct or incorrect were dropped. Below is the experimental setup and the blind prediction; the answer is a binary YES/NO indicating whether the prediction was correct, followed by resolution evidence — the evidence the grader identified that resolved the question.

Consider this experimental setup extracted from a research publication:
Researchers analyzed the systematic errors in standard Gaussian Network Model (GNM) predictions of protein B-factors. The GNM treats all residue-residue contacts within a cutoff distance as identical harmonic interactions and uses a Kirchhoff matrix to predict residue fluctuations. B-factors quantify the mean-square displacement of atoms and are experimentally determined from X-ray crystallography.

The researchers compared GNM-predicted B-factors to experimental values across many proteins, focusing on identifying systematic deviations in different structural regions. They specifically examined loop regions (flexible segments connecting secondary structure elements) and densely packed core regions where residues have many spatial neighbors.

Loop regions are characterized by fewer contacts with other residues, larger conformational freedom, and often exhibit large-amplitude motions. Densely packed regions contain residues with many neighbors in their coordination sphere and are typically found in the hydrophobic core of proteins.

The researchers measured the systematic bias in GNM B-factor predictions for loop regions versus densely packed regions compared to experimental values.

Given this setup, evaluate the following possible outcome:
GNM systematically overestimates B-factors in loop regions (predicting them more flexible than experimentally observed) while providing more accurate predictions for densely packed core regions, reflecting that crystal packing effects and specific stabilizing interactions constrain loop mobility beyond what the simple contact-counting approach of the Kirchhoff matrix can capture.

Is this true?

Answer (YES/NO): NO